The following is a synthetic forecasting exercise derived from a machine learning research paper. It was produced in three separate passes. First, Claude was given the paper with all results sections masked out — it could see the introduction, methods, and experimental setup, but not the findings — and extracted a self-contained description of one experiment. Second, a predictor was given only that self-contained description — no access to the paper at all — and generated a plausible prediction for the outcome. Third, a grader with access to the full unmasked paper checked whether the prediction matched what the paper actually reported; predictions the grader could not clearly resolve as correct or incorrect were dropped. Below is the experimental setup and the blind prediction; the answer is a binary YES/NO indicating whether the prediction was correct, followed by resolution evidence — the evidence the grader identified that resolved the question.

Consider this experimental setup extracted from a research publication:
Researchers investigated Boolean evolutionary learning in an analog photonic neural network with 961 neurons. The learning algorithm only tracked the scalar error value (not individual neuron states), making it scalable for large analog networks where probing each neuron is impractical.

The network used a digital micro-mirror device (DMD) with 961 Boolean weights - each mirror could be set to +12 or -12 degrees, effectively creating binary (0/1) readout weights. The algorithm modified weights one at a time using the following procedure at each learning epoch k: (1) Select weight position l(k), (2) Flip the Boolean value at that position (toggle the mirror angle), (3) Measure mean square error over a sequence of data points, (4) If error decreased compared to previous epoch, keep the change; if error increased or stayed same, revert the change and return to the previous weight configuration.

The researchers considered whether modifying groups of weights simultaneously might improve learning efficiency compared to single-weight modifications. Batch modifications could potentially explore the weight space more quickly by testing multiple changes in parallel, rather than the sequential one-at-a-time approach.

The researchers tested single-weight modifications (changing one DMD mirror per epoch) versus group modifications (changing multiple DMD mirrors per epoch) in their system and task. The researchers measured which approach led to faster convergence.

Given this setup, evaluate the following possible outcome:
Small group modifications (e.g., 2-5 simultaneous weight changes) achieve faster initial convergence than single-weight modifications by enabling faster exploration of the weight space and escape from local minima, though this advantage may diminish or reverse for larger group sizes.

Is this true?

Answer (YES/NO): NO